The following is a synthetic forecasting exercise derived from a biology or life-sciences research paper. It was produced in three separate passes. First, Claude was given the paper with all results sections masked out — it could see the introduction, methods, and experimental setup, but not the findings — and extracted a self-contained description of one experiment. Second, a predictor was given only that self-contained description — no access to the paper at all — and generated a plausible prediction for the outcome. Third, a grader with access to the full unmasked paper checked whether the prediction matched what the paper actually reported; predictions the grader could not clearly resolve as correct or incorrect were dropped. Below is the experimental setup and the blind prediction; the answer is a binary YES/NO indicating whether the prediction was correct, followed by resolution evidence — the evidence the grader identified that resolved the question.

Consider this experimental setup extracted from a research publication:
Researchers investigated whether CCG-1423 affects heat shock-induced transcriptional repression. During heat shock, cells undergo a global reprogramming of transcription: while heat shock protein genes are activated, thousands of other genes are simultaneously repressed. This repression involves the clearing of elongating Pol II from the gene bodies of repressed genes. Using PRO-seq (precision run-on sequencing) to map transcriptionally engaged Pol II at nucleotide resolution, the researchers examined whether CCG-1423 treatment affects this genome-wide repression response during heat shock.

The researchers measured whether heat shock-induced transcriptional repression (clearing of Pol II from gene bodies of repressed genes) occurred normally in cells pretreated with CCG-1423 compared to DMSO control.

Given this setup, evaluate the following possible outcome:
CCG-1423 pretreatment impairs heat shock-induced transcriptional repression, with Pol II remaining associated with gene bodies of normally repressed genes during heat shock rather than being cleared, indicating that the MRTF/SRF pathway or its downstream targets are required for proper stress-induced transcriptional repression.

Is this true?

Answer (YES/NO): NO